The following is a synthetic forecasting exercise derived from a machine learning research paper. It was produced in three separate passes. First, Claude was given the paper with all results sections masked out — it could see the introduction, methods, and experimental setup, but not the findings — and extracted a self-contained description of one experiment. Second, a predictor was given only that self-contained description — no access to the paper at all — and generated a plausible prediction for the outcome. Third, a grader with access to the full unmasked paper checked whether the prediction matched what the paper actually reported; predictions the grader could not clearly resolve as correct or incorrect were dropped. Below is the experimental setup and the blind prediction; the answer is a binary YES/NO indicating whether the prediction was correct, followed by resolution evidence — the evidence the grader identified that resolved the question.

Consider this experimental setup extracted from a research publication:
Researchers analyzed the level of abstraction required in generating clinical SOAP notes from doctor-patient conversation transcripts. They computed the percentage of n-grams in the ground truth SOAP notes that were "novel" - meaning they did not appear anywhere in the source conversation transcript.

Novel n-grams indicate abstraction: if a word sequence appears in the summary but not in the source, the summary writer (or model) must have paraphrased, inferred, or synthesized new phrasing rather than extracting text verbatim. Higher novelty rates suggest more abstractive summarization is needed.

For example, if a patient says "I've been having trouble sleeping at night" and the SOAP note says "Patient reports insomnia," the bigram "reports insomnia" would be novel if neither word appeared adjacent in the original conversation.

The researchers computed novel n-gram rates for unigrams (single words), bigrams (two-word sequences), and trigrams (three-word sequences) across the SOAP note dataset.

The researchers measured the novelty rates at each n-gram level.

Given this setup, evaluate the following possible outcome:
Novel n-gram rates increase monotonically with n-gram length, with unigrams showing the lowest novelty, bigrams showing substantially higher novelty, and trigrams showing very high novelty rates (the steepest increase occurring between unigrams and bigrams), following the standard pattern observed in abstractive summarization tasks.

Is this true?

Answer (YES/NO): YES